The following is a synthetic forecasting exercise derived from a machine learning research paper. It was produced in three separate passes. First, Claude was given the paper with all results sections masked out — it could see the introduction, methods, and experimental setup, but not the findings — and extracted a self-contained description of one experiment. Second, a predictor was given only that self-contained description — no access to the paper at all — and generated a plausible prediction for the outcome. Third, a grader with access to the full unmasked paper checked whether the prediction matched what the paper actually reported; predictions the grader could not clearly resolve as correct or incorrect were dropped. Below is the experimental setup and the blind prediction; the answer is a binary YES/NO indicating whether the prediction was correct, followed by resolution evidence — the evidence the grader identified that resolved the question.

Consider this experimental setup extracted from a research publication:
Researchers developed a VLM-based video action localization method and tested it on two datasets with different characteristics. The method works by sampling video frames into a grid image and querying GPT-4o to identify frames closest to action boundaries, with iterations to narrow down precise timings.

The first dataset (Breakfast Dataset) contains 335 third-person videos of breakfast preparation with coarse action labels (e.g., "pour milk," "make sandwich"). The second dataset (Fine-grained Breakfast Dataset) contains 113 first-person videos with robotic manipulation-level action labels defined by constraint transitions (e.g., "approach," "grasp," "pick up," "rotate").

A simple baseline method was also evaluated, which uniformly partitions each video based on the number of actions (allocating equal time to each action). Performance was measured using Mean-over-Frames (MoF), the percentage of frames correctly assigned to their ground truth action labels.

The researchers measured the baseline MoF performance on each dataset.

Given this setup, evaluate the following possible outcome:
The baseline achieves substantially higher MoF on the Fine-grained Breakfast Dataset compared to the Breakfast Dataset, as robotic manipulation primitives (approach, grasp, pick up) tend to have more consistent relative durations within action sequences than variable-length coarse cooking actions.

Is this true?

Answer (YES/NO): YES